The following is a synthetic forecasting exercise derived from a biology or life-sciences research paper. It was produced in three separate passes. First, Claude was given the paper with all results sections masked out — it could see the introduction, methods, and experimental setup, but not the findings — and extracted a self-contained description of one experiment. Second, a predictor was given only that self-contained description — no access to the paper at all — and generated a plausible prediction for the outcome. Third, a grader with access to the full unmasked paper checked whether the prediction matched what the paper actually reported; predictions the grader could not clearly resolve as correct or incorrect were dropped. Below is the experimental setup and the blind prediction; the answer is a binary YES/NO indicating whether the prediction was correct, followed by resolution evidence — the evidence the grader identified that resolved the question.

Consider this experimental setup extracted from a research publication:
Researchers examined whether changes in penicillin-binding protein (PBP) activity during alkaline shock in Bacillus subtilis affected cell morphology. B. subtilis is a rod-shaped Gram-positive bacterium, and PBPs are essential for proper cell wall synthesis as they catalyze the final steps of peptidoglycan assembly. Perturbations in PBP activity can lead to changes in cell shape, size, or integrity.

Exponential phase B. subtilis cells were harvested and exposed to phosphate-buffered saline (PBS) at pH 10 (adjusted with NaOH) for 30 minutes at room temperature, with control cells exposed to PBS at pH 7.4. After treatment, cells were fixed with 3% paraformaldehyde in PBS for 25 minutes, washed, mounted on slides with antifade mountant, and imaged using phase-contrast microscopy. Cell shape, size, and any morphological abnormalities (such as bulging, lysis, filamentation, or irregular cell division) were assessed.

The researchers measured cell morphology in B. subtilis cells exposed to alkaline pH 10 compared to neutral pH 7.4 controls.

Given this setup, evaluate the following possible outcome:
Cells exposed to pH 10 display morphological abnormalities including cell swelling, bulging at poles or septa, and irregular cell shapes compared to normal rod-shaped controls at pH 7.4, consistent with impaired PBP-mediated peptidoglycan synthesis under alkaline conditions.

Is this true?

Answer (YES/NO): NO